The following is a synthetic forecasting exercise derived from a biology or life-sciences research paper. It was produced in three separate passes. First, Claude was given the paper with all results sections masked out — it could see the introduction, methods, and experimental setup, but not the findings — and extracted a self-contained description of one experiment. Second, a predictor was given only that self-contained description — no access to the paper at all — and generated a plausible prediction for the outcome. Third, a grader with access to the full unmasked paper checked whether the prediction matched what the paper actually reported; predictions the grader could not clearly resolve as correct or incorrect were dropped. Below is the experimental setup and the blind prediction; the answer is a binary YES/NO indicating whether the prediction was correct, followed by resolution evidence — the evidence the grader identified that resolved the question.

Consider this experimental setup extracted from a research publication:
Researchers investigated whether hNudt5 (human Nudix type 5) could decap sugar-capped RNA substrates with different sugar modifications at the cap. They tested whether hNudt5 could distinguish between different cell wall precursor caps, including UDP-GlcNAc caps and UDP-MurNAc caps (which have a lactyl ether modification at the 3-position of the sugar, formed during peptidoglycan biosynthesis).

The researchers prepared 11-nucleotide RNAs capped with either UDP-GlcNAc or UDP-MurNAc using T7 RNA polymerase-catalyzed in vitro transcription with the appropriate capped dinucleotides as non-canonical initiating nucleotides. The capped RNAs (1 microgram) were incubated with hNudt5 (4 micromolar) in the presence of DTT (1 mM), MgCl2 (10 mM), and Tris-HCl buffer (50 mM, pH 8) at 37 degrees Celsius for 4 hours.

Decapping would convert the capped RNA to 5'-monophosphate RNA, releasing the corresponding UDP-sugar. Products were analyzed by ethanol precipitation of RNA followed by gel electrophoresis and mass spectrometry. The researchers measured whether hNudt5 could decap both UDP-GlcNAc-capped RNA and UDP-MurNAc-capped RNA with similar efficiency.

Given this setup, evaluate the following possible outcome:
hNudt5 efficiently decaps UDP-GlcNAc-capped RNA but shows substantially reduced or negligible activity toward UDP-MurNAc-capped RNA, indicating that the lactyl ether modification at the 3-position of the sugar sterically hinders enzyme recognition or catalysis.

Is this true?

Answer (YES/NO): YES